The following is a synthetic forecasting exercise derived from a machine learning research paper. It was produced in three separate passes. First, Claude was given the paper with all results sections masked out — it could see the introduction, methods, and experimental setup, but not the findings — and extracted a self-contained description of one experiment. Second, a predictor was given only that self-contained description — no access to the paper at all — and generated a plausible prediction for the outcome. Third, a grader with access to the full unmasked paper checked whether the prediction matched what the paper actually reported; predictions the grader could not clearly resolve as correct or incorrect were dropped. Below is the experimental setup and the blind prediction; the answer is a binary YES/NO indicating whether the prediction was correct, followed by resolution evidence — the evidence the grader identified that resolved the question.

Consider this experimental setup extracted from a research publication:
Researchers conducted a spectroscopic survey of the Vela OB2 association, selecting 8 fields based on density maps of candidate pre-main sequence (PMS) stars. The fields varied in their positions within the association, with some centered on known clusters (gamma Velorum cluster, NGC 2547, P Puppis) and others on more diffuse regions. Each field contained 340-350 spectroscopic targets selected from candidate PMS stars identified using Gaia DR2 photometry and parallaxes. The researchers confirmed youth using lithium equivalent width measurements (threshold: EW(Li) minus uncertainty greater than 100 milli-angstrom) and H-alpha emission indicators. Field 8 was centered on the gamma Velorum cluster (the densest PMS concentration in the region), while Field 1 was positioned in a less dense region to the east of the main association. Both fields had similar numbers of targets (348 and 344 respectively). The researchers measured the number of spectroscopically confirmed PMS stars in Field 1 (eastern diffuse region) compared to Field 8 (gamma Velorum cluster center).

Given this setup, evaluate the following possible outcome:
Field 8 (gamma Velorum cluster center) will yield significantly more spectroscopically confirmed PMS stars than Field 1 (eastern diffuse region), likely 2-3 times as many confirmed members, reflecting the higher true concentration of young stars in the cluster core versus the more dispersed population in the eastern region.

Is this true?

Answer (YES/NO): NO